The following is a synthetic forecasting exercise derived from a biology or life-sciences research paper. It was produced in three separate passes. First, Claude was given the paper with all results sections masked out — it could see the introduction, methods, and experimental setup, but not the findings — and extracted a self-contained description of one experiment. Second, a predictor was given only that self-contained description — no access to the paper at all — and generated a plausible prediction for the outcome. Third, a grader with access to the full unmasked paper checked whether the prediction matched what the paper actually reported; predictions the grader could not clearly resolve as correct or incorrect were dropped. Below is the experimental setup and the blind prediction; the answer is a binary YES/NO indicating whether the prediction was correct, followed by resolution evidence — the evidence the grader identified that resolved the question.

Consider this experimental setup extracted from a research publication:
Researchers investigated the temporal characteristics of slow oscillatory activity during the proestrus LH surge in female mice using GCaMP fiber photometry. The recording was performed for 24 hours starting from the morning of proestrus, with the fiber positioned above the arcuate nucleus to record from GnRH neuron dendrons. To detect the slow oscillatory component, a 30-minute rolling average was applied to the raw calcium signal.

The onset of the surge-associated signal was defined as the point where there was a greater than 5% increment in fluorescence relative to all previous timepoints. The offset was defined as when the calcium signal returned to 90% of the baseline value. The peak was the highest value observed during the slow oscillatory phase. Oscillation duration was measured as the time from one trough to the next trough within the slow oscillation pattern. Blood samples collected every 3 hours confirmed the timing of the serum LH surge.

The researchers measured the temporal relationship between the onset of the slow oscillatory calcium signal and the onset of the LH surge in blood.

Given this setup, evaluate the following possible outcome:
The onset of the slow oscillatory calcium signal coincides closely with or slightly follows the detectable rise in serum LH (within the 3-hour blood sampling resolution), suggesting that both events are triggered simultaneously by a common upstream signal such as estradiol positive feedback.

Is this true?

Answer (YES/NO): YES